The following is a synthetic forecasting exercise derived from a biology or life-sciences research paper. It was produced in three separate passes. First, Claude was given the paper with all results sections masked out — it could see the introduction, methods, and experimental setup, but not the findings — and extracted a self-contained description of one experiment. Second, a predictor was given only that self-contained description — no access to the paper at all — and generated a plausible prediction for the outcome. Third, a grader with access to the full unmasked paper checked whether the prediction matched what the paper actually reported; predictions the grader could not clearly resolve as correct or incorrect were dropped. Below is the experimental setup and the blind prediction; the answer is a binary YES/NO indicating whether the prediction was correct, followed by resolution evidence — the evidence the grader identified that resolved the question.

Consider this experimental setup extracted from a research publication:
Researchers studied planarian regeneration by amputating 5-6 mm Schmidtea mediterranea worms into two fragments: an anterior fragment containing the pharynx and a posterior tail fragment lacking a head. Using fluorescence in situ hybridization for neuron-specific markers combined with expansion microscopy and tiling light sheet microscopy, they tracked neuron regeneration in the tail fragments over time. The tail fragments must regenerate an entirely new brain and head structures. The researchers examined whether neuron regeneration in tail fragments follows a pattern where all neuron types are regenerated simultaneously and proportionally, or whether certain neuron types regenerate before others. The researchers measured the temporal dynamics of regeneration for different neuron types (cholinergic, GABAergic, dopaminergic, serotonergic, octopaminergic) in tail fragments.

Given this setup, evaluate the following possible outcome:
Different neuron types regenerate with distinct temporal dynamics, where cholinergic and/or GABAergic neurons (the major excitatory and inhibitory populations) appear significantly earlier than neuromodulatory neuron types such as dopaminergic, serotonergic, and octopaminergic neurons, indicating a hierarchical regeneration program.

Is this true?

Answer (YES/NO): NO